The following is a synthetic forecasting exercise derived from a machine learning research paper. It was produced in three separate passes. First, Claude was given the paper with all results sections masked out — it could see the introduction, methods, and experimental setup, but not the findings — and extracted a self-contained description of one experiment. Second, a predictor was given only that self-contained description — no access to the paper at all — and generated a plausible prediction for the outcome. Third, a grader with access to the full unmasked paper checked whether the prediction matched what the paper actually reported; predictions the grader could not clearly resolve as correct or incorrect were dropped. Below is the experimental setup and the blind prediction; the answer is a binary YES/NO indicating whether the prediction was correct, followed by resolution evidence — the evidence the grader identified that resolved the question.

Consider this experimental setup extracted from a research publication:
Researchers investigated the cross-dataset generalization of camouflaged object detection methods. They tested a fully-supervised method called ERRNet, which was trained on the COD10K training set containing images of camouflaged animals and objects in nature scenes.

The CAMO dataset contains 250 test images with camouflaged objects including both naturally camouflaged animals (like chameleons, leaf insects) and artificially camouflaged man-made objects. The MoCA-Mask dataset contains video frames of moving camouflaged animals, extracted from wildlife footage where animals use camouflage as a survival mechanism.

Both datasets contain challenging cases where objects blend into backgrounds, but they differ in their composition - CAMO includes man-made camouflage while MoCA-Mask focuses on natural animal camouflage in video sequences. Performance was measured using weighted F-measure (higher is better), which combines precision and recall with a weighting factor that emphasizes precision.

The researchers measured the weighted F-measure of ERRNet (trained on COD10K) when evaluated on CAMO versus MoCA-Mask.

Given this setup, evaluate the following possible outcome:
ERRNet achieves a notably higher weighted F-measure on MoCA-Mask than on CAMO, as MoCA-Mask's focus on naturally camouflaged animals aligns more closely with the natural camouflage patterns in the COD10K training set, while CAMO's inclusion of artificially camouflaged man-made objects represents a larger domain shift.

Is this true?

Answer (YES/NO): NO